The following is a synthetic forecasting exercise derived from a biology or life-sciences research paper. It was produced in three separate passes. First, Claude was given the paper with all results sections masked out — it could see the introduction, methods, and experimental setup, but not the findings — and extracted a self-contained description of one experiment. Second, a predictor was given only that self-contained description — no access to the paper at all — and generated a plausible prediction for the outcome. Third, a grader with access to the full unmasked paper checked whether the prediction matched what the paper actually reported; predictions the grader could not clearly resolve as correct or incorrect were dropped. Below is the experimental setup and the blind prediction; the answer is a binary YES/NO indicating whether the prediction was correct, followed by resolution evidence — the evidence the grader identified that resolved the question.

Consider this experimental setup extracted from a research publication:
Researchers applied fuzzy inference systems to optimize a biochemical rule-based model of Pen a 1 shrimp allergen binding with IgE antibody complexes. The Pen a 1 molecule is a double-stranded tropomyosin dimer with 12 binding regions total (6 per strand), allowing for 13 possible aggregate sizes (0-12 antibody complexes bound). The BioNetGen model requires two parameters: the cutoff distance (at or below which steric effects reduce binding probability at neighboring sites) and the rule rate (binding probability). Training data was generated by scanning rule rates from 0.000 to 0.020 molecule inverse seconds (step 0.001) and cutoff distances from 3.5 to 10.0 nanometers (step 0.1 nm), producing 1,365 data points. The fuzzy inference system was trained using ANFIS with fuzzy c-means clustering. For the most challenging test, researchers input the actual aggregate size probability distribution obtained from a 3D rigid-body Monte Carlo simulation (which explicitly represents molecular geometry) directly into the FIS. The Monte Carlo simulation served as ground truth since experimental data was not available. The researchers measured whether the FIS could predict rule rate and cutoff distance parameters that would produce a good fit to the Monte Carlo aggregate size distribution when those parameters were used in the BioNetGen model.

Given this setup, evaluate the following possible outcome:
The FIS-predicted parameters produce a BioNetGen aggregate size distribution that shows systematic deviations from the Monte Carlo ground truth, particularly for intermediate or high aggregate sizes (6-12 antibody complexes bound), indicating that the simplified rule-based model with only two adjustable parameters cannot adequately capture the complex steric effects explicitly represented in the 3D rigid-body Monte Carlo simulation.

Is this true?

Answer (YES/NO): NO